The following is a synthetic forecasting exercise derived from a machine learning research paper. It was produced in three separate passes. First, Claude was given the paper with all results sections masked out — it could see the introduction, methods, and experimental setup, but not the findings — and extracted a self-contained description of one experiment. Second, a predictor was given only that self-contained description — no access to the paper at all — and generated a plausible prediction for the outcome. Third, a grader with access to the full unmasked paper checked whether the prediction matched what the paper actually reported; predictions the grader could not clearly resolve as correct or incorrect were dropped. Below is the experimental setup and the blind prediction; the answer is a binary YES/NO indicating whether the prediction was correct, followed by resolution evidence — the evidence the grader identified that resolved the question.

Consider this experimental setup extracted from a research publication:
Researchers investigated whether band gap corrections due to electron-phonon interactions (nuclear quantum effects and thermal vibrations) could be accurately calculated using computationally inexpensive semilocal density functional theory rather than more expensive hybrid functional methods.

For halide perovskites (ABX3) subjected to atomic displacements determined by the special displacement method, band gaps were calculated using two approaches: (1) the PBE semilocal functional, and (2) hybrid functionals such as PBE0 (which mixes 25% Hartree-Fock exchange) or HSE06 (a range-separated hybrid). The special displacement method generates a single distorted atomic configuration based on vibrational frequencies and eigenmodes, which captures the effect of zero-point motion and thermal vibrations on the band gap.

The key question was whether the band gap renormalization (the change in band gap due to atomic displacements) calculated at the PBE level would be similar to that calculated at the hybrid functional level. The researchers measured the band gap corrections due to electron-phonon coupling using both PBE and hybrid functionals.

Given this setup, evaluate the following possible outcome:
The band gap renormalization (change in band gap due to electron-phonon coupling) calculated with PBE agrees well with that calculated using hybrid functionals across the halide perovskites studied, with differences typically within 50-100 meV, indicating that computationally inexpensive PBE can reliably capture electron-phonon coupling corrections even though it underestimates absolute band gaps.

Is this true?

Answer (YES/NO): YES